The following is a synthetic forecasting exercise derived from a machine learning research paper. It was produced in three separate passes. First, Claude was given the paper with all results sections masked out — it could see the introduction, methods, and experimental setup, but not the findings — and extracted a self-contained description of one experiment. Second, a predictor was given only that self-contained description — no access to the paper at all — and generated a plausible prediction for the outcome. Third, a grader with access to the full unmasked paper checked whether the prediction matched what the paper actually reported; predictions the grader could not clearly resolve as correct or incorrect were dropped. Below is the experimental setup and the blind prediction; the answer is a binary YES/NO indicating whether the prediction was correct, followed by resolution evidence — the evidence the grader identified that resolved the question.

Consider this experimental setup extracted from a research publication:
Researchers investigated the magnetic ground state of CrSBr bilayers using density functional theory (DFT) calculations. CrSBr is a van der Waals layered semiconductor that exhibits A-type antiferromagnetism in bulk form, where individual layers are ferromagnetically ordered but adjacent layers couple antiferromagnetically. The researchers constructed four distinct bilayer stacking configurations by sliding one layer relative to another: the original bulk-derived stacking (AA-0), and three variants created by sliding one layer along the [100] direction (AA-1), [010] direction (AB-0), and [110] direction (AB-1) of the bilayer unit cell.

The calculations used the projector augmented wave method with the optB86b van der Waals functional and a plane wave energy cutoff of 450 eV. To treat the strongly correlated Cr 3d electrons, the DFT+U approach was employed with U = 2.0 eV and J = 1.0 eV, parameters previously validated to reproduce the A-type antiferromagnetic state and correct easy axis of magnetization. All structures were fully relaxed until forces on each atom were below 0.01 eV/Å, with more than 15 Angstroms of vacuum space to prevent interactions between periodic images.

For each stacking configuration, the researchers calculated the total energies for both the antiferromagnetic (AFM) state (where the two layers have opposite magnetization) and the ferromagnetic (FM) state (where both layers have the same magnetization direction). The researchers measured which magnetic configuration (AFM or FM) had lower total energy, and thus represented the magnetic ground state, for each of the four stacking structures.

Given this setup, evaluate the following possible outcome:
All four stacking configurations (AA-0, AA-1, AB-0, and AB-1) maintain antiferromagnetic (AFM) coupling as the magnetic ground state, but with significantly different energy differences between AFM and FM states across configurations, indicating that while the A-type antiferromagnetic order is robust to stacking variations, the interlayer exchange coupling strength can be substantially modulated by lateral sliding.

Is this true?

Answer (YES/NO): YES